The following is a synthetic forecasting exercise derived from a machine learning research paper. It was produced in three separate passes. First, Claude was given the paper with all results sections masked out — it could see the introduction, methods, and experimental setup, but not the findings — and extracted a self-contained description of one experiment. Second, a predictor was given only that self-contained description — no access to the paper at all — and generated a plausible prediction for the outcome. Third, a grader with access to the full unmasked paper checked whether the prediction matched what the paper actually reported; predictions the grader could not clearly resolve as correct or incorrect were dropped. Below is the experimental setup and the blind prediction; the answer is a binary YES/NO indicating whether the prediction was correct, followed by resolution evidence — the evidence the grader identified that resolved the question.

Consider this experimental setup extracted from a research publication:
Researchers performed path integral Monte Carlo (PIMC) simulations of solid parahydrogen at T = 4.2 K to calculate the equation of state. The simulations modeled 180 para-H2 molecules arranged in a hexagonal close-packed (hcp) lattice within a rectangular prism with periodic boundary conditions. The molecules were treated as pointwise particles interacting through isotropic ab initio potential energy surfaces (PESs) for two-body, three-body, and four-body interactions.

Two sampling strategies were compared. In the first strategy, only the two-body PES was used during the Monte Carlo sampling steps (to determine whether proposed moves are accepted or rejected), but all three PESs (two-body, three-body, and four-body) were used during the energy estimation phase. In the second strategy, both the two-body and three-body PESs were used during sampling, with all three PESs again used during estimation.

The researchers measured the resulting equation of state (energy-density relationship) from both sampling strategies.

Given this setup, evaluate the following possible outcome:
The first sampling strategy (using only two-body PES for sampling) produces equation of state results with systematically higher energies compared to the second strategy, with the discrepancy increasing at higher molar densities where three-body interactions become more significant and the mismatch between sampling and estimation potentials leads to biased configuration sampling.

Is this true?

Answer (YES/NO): NO